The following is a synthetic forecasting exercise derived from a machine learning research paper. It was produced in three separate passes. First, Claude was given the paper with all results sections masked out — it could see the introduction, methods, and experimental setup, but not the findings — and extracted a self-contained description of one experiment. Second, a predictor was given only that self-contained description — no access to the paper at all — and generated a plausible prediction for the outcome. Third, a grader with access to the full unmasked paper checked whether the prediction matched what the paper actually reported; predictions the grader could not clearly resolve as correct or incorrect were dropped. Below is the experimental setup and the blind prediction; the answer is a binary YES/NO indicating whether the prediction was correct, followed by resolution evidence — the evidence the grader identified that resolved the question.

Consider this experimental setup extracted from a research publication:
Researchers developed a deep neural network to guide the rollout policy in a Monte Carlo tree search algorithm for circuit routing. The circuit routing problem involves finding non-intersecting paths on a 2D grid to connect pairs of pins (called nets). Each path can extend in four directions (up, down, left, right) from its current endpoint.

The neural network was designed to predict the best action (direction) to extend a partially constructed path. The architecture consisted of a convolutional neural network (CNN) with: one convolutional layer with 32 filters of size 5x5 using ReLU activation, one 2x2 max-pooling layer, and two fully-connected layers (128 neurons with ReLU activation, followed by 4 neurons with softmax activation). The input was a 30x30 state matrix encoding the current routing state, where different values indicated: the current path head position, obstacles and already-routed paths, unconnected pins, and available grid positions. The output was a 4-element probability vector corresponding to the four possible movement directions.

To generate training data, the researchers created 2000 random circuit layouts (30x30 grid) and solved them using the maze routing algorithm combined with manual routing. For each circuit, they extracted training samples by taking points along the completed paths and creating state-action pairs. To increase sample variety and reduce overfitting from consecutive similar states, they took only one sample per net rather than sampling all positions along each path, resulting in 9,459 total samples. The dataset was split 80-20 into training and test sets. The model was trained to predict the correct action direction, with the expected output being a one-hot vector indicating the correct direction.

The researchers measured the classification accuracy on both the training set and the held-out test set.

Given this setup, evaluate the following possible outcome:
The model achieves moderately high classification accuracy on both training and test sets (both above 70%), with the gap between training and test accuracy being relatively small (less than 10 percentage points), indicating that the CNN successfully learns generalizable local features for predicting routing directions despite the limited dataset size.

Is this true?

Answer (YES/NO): YES